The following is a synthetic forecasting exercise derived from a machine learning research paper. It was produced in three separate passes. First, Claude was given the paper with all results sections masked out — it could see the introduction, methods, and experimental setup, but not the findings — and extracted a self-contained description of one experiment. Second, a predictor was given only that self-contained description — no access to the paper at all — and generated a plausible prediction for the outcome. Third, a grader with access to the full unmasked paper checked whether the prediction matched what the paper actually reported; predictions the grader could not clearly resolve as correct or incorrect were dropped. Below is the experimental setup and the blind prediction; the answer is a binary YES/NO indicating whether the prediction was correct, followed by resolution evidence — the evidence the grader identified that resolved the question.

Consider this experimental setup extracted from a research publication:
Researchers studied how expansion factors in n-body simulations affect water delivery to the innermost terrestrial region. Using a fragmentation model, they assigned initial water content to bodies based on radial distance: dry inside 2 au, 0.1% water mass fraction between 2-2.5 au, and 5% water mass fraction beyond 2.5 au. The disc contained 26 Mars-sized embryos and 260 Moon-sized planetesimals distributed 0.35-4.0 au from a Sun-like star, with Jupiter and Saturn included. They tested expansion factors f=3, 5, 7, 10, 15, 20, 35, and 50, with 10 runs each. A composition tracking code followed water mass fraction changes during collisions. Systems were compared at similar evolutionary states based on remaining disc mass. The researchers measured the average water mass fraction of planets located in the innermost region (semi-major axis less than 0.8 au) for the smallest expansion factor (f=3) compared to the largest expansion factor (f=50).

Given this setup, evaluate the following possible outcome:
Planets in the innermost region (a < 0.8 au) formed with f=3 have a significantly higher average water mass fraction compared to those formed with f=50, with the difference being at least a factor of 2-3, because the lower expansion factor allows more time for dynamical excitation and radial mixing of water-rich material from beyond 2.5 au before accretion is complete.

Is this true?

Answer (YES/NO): YES